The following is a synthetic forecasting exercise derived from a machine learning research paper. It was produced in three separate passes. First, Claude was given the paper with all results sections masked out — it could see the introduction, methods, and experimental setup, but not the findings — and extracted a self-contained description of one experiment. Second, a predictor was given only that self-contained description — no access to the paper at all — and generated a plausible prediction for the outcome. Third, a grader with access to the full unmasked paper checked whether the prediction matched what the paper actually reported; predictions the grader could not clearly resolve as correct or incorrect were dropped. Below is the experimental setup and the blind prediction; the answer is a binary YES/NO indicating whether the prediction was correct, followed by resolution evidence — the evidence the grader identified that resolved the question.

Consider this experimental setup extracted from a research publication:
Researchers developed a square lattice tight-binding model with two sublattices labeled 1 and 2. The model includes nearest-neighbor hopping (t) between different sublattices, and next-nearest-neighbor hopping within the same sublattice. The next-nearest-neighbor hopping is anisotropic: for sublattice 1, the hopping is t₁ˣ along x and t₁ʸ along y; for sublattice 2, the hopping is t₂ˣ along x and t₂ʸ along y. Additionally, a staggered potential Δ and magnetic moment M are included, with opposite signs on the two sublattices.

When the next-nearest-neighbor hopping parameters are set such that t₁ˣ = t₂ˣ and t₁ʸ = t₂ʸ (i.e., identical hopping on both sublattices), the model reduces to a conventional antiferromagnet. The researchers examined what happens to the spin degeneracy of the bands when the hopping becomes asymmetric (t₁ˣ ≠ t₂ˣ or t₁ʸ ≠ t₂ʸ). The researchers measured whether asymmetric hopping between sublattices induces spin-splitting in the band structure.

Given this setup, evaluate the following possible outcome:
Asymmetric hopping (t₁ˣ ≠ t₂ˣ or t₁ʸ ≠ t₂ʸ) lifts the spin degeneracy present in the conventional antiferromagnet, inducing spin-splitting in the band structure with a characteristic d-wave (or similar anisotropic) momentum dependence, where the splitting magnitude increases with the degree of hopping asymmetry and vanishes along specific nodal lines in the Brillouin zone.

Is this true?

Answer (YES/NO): YES